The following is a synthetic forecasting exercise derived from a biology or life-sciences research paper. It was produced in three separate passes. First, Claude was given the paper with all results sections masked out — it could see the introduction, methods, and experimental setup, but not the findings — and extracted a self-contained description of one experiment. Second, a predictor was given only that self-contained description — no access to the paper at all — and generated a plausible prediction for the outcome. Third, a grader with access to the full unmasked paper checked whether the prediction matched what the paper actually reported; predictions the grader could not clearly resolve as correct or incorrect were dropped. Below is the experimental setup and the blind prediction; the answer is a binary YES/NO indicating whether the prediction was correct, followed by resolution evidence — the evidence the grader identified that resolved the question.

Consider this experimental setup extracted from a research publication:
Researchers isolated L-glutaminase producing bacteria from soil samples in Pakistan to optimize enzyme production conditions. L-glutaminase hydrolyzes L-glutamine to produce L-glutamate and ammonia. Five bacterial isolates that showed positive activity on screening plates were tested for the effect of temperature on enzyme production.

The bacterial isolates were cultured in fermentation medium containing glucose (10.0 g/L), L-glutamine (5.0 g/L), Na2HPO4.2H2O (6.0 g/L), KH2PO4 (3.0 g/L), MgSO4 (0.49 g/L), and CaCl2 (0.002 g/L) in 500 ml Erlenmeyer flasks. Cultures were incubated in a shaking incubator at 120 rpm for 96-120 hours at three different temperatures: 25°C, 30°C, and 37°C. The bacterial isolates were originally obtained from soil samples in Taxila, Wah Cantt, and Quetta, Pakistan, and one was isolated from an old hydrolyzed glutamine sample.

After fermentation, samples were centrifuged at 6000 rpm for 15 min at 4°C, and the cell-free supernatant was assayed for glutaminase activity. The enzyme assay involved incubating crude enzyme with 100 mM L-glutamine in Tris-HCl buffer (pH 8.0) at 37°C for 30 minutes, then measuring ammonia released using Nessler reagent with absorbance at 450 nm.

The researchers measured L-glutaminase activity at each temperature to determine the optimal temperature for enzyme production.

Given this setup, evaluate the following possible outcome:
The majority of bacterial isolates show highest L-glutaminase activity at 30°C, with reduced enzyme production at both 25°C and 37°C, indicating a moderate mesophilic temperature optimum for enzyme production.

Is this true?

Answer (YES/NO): NO